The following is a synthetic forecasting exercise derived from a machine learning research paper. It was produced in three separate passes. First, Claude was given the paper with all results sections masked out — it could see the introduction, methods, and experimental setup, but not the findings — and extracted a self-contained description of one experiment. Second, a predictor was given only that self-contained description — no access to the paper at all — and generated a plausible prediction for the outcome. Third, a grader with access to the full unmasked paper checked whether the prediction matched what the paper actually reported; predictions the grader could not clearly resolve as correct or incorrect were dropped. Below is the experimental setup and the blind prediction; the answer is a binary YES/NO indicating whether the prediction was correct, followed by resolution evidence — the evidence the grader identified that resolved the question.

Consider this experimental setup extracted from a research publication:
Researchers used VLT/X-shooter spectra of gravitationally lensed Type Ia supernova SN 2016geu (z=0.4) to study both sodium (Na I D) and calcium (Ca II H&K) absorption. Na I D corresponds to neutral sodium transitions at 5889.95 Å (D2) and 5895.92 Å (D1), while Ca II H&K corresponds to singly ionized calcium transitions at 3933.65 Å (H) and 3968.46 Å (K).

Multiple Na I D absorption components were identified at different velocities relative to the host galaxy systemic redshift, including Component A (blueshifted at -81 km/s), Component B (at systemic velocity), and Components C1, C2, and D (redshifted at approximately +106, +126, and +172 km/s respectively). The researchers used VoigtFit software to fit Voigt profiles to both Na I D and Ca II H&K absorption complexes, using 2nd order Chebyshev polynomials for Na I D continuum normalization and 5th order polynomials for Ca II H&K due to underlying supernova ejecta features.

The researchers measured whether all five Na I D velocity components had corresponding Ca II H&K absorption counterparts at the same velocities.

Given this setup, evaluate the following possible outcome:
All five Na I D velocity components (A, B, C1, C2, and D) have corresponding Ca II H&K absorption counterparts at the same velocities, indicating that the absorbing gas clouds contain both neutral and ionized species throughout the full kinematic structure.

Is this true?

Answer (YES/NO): NO